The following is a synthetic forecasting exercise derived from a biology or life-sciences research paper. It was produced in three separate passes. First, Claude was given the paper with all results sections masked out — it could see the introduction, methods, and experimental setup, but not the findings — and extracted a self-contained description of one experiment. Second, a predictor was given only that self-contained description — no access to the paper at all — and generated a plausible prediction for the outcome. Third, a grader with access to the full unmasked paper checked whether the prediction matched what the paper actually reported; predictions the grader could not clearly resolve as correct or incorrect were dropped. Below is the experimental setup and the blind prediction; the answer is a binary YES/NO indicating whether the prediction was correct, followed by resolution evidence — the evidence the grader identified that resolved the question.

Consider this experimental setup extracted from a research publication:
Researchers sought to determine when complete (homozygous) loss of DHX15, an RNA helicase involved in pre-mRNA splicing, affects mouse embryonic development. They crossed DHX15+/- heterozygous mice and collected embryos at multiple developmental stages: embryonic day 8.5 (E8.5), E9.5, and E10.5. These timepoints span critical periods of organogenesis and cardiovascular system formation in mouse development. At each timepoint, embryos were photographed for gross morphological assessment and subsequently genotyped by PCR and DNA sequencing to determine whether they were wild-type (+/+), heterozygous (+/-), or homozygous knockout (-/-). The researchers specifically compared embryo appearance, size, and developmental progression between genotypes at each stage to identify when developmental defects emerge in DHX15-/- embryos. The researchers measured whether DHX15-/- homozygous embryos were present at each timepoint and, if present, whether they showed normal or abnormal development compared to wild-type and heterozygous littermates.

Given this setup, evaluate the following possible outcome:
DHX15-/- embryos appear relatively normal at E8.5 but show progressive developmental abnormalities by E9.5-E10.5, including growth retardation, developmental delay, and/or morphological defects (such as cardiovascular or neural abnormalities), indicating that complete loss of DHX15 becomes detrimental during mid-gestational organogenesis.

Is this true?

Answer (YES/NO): NO